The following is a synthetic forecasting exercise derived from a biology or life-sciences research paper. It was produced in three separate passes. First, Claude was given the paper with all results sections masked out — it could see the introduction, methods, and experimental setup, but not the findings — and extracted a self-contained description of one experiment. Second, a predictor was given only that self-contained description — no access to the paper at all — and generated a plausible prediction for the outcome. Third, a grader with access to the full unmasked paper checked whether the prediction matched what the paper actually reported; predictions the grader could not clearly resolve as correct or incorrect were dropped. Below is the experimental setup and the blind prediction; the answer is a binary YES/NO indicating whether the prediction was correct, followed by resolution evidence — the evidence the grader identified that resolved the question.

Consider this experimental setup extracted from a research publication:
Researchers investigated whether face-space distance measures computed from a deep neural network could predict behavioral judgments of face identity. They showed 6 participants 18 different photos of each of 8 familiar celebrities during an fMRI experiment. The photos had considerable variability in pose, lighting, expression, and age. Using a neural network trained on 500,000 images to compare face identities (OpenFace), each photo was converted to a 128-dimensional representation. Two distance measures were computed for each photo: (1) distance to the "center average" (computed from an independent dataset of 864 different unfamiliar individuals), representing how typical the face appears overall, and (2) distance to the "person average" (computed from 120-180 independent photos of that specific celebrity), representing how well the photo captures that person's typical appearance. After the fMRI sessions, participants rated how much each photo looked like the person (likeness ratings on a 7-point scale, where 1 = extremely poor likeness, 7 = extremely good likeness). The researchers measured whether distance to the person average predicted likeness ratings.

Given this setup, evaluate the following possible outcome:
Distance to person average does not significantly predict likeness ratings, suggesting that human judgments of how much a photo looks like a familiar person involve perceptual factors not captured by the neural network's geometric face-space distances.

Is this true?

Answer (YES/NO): NO